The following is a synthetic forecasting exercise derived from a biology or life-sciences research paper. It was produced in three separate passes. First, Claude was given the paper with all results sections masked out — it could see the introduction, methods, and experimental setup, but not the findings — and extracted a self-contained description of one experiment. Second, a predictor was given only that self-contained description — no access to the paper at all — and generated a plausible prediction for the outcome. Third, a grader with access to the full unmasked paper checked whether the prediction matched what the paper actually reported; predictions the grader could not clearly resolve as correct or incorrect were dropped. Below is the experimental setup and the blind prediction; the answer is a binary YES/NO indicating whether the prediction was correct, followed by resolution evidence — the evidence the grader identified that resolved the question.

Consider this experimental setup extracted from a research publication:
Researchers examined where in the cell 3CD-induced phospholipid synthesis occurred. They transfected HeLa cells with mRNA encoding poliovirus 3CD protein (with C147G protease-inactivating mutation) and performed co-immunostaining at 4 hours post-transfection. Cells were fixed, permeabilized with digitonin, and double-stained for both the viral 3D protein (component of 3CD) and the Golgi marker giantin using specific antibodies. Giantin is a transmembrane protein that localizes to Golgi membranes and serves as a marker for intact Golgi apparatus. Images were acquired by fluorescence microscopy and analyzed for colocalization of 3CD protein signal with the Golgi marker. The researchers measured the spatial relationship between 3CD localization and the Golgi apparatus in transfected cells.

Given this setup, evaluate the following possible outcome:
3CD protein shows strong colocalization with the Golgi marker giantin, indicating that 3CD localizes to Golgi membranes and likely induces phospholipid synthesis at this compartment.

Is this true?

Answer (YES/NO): NO